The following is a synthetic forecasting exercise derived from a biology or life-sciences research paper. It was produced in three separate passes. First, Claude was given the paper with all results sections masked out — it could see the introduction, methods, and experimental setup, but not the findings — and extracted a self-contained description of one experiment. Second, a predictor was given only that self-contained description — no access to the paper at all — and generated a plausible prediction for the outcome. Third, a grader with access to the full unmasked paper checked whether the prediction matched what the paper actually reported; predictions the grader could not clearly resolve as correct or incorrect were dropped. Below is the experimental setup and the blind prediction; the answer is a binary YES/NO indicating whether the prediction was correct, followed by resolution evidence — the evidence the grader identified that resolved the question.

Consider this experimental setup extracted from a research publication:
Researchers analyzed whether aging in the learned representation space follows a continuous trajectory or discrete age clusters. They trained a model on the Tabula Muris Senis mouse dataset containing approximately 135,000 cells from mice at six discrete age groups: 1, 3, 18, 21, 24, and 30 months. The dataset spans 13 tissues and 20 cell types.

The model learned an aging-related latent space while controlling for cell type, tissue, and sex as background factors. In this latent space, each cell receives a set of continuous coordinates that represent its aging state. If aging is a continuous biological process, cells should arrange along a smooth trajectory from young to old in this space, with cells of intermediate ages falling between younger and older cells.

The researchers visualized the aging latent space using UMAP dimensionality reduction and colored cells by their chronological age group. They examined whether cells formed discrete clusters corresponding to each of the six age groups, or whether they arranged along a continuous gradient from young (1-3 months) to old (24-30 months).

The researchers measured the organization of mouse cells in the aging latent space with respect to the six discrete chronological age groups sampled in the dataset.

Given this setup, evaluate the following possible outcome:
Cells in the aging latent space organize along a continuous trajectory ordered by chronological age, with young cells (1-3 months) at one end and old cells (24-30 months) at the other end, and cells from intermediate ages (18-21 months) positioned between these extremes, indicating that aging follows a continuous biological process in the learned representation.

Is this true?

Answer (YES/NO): YES